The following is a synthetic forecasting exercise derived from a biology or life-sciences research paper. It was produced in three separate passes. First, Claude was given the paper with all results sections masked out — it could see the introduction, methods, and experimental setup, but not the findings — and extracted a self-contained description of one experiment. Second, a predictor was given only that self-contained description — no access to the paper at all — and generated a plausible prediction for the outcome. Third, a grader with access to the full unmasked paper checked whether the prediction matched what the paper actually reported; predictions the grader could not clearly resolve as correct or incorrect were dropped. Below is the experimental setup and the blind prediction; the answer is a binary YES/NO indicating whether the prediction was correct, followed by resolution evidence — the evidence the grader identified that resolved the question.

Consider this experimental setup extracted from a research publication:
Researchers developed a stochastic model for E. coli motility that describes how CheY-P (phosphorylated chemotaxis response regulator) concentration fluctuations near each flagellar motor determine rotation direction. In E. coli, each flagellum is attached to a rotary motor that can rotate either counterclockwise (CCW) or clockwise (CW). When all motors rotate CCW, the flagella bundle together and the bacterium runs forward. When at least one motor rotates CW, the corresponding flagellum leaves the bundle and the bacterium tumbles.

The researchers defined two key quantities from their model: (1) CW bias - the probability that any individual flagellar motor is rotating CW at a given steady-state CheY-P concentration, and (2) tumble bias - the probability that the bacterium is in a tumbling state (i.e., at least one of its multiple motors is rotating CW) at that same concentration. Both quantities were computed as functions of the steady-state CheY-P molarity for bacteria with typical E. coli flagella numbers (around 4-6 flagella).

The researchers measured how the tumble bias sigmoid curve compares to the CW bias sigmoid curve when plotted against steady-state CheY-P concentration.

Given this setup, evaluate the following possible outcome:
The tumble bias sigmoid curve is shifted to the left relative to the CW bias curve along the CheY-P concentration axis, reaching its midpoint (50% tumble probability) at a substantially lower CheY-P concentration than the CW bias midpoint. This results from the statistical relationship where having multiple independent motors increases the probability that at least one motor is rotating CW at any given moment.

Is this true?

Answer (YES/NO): YES